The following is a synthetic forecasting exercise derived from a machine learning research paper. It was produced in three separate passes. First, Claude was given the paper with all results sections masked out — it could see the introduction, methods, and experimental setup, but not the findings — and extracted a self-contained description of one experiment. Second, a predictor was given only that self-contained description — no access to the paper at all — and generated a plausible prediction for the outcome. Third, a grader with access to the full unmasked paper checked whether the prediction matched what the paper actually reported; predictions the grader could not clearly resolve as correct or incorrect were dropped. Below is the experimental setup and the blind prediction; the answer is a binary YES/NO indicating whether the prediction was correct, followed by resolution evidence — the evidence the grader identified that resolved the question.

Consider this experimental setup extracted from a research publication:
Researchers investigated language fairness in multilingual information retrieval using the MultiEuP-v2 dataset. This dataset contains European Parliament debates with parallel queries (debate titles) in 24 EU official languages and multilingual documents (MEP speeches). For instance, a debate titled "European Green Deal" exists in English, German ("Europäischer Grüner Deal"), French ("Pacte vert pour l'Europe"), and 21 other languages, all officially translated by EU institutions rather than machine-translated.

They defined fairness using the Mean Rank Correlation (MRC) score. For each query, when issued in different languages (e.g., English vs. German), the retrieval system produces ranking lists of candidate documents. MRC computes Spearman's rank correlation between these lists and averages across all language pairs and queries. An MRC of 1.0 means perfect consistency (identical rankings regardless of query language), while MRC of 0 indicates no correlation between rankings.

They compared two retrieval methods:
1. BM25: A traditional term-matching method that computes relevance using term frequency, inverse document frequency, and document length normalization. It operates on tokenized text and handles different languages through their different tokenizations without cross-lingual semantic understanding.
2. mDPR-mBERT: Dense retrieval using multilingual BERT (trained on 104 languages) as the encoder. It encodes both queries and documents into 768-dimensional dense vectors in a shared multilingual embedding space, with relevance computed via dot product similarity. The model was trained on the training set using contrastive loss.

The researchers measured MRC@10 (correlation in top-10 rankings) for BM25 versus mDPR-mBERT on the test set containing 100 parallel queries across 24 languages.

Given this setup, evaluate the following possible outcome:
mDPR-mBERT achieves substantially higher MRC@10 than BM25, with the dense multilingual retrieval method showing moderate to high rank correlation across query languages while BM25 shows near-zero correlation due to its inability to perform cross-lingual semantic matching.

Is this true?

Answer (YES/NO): NO